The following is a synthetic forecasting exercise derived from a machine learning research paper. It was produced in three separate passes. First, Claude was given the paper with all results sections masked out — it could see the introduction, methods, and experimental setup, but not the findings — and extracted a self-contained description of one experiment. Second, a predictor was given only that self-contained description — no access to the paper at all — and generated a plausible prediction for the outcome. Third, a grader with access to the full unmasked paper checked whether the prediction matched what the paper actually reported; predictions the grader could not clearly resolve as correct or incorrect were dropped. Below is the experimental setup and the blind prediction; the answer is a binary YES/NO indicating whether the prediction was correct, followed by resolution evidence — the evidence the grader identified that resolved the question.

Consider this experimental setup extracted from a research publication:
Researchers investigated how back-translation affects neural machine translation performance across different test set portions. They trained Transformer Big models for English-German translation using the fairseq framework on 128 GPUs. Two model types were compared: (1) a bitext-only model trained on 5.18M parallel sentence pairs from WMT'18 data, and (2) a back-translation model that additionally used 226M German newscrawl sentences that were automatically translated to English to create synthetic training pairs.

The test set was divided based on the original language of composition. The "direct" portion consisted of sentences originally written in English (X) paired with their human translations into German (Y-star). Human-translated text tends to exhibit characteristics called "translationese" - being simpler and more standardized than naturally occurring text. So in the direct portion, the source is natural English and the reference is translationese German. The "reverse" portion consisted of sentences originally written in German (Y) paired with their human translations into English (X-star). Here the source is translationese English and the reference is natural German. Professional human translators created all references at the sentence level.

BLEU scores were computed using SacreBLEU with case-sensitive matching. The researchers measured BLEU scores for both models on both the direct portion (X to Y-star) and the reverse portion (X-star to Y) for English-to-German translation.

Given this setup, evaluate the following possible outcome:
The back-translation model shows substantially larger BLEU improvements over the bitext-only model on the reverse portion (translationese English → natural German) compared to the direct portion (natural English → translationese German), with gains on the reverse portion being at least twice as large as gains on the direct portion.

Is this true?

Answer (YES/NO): NO